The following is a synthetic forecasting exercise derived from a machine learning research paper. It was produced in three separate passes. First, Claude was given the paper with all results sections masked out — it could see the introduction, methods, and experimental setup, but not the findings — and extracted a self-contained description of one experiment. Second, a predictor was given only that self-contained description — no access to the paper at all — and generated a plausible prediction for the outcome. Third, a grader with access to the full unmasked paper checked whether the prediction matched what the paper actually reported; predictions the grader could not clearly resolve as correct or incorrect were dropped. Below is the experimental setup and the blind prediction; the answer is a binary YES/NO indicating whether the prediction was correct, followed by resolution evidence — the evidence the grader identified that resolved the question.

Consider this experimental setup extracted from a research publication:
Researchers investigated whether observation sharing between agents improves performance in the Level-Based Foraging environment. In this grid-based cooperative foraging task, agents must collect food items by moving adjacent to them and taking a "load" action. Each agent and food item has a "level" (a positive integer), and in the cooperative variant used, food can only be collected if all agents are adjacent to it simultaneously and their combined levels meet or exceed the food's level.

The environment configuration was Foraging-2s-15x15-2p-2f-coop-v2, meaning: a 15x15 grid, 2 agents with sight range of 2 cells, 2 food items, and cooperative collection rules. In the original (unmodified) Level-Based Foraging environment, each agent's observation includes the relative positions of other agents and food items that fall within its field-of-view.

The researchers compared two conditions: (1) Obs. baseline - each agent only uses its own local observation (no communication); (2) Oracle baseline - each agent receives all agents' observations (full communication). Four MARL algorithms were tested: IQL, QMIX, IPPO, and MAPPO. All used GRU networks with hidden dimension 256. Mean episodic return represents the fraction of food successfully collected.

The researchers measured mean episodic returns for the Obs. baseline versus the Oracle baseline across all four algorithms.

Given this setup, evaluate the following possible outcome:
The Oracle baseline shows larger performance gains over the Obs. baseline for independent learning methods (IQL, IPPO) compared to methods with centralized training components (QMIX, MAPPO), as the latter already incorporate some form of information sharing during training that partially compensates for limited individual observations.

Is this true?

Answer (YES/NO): NO